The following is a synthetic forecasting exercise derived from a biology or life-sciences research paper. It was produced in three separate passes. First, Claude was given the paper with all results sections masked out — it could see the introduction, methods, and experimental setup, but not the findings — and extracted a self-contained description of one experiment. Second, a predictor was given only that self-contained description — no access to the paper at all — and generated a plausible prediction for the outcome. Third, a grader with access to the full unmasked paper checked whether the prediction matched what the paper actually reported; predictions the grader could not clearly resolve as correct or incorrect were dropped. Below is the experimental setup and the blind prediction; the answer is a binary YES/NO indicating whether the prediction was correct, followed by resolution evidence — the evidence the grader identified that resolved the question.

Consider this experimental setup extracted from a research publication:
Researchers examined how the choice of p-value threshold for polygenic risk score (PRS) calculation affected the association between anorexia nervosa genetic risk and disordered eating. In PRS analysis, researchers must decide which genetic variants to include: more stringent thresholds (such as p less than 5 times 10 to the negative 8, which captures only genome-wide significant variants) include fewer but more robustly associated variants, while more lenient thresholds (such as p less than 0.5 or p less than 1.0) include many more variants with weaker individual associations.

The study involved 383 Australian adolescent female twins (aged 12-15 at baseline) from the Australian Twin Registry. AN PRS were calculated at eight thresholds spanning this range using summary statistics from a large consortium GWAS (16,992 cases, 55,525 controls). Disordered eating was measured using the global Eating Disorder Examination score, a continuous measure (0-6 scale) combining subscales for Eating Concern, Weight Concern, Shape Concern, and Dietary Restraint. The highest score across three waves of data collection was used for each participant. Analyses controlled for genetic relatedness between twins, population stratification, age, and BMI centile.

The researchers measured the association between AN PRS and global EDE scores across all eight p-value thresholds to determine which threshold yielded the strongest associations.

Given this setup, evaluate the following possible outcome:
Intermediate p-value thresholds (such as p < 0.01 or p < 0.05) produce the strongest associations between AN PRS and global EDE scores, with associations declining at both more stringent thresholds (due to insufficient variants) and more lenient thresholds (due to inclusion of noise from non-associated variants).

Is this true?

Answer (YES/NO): NO